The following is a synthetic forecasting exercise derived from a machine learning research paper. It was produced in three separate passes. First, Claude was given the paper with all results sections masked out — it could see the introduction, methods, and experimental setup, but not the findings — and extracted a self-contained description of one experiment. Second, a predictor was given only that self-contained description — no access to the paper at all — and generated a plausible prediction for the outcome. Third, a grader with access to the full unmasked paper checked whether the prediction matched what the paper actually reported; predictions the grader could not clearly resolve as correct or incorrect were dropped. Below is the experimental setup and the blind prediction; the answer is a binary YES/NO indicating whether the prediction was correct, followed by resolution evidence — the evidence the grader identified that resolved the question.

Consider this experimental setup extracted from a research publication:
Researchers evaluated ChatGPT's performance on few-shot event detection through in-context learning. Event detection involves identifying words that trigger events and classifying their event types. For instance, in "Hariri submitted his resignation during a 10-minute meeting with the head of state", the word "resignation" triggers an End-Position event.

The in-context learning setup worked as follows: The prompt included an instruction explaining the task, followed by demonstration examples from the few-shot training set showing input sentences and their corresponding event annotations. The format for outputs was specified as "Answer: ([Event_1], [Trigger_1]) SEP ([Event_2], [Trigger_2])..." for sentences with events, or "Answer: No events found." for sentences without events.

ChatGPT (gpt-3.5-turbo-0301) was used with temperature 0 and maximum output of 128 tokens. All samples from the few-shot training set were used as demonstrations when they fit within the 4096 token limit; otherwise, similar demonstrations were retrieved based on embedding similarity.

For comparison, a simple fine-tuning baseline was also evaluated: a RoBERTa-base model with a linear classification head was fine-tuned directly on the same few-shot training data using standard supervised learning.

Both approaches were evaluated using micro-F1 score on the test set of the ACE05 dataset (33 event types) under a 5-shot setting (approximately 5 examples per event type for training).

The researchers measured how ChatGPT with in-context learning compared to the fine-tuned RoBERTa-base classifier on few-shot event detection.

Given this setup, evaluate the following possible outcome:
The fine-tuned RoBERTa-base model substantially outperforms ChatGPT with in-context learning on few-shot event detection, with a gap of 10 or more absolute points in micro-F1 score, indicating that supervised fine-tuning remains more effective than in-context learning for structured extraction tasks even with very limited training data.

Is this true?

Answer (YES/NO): NO